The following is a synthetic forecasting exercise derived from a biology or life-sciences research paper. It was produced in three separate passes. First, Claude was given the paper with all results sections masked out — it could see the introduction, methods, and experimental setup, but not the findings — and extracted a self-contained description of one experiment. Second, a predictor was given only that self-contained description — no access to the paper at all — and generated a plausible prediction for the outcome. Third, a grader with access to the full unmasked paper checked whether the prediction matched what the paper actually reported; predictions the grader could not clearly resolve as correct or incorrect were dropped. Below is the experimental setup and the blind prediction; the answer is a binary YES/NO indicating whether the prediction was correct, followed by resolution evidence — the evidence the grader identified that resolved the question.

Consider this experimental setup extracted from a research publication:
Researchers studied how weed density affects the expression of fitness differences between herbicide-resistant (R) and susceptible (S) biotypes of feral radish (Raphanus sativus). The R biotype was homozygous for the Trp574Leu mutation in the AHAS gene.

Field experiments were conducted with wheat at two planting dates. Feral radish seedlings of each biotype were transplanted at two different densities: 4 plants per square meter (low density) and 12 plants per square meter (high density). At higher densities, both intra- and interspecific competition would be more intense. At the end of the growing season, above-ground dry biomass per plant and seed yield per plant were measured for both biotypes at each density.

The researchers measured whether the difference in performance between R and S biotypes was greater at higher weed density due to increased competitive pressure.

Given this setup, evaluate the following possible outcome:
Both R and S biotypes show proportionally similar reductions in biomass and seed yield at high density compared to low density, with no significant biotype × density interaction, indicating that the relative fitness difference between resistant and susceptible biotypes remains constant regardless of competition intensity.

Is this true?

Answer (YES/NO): YES